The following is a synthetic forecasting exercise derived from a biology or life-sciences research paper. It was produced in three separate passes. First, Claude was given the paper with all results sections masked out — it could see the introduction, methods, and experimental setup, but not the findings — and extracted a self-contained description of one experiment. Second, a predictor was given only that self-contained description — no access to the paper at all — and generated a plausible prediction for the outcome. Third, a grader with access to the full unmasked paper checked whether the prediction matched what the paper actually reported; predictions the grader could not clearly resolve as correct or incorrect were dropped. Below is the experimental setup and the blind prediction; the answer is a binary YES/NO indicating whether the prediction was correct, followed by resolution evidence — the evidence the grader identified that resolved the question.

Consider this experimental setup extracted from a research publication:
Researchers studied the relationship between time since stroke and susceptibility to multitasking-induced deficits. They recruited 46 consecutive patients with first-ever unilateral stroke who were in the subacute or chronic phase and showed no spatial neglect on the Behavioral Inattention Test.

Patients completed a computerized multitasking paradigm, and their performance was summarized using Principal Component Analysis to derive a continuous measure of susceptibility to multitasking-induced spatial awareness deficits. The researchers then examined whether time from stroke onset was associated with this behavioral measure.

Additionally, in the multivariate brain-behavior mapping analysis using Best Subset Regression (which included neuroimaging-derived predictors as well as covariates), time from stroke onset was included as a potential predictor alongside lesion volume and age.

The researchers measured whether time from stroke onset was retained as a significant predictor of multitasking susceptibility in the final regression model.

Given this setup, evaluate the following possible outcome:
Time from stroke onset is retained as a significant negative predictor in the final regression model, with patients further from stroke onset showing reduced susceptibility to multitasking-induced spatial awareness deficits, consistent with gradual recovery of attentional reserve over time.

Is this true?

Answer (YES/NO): NO